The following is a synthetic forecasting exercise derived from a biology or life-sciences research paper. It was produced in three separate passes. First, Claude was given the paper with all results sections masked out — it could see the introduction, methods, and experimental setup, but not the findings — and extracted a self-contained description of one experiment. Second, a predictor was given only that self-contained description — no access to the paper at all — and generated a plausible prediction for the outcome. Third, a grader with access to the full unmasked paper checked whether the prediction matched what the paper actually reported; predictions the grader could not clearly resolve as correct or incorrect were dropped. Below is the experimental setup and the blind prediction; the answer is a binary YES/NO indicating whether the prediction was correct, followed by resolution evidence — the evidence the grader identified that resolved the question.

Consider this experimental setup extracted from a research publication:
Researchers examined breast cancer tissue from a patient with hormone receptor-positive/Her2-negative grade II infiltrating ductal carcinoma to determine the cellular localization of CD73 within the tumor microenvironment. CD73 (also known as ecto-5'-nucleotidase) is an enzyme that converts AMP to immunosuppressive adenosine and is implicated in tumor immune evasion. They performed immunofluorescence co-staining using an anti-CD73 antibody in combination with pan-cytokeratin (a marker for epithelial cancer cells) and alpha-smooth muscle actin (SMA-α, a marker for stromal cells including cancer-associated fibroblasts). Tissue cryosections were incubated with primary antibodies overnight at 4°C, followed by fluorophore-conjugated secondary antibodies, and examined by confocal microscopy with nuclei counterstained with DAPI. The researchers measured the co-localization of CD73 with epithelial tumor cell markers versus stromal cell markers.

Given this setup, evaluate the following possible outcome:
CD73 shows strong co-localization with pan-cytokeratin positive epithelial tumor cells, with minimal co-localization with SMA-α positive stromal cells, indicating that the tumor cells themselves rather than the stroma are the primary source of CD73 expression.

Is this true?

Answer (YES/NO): NO